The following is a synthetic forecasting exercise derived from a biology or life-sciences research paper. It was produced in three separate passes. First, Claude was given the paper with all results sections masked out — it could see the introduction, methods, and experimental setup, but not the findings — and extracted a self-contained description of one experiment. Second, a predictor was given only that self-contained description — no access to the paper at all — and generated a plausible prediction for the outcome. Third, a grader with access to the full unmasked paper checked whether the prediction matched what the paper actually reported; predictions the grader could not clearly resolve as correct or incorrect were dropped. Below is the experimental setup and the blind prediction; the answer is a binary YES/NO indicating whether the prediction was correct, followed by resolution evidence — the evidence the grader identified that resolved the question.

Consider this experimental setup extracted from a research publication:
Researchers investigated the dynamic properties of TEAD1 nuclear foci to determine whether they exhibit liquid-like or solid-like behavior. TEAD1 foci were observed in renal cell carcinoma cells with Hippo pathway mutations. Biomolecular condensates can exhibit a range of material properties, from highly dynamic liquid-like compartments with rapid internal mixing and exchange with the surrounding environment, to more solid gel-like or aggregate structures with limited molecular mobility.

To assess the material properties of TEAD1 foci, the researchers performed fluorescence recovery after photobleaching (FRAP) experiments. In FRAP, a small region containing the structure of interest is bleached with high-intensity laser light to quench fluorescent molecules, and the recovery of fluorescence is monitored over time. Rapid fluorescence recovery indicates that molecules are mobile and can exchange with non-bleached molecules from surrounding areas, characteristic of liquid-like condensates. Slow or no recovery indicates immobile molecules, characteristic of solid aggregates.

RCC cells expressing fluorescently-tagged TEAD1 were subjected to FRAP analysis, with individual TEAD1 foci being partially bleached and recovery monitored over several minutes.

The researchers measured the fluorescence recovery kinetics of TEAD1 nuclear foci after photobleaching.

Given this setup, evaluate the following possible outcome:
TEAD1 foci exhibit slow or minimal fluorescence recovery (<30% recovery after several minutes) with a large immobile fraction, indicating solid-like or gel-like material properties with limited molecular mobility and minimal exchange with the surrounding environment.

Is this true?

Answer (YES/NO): NO